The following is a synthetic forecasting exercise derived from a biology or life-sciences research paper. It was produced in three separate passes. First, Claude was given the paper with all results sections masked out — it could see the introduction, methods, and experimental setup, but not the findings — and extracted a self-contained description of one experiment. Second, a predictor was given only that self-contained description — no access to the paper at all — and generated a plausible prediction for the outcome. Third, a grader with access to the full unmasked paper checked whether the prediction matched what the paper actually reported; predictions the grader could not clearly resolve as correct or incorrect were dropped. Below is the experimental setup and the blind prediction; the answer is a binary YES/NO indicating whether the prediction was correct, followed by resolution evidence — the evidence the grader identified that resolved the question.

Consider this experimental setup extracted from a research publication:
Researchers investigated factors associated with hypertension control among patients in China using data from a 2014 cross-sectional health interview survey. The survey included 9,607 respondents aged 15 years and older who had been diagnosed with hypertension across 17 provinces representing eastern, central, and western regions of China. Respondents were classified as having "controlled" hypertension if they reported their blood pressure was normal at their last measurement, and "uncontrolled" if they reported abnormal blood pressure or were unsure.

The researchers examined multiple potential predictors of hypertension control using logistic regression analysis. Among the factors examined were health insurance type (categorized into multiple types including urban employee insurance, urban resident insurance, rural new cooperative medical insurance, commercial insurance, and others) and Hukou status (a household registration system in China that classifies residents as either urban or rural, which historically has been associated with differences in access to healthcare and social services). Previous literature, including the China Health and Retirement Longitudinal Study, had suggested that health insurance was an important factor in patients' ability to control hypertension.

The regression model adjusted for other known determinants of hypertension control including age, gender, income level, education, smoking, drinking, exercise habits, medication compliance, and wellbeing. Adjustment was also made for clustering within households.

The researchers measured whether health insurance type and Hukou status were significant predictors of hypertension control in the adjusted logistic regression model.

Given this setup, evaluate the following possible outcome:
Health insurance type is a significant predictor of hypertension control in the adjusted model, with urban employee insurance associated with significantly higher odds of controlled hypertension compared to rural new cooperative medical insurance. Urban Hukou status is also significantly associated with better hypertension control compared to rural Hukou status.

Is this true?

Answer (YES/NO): NO